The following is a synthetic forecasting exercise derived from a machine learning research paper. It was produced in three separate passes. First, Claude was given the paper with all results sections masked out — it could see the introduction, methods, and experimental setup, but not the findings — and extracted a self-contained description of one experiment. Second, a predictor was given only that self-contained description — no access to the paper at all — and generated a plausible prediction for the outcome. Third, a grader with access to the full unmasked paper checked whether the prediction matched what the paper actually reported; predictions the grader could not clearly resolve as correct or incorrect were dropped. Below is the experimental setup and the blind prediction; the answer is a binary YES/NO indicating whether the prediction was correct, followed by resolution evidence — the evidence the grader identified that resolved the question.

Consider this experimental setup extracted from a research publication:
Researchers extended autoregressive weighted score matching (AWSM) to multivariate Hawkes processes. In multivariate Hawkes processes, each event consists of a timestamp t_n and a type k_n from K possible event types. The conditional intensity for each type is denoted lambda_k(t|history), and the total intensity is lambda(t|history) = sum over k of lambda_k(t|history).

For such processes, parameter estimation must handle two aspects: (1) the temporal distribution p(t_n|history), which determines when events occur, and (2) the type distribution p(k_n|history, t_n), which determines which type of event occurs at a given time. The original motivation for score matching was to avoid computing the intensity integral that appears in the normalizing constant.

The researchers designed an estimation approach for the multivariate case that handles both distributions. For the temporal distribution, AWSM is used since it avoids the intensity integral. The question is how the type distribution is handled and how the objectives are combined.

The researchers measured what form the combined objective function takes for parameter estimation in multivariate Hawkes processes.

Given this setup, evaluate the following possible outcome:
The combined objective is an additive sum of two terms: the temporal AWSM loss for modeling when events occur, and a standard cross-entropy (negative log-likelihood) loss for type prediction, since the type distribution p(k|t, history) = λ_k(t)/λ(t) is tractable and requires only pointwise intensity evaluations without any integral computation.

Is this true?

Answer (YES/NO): YES